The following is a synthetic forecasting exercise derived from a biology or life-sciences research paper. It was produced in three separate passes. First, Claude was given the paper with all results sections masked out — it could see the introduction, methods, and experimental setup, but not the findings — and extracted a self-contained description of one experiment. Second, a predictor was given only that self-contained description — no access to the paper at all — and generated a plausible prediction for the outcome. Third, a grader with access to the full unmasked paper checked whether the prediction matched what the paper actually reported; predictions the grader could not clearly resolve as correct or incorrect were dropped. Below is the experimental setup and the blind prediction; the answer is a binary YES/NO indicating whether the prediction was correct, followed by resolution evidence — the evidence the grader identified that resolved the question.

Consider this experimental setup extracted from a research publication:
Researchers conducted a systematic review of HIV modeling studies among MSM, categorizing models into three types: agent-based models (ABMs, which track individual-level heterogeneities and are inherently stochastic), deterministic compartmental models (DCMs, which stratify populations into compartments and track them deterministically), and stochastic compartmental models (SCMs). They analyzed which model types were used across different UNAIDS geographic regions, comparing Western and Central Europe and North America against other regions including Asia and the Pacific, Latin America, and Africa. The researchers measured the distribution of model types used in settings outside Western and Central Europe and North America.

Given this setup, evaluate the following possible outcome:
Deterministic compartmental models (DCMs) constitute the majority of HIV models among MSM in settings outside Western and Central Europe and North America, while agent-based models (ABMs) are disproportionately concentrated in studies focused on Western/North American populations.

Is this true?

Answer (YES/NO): YES